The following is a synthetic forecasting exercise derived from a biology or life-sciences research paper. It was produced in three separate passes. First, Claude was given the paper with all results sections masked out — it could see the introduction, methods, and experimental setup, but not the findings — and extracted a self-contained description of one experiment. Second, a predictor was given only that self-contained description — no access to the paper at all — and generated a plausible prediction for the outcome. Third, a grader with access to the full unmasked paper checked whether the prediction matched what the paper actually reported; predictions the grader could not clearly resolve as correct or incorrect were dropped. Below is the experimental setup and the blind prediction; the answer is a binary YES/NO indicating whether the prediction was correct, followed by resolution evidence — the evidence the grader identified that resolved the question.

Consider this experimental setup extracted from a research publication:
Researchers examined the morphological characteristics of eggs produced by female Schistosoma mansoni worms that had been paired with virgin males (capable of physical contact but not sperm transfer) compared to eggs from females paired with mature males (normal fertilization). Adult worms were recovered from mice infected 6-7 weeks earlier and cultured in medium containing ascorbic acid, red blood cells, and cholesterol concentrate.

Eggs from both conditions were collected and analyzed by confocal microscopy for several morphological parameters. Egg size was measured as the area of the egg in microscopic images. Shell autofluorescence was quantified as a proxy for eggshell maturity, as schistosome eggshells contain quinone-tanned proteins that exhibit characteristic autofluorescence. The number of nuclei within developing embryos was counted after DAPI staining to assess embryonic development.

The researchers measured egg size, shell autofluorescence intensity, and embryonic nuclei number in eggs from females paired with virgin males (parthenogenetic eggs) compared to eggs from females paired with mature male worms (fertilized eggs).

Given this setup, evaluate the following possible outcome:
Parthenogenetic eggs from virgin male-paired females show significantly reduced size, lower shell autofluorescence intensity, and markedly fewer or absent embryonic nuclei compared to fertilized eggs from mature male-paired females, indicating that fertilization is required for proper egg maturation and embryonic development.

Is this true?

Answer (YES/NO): NO